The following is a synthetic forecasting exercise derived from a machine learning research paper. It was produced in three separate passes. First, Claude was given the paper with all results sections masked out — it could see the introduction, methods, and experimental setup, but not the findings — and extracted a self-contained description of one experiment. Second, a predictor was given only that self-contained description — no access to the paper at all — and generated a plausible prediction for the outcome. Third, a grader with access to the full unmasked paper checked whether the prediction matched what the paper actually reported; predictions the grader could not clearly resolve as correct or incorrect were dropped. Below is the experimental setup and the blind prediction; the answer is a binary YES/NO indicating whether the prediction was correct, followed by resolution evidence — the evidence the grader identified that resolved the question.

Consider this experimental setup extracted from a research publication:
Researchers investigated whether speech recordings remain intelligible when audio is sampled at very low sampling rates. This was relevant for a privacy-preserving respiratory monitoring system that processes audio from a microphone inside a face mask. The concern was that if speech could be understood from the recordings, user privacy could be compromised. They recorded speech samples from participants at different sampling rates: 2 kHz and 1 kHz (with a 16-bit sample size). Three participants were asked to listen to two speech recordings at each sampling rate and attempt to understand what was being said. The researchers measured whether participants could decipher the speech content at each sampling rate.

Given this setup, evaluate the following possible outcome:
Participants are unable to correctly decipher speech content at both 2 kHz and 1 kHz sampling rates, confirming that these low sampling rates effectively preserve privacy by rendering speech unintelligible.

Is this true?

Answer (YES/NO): NO